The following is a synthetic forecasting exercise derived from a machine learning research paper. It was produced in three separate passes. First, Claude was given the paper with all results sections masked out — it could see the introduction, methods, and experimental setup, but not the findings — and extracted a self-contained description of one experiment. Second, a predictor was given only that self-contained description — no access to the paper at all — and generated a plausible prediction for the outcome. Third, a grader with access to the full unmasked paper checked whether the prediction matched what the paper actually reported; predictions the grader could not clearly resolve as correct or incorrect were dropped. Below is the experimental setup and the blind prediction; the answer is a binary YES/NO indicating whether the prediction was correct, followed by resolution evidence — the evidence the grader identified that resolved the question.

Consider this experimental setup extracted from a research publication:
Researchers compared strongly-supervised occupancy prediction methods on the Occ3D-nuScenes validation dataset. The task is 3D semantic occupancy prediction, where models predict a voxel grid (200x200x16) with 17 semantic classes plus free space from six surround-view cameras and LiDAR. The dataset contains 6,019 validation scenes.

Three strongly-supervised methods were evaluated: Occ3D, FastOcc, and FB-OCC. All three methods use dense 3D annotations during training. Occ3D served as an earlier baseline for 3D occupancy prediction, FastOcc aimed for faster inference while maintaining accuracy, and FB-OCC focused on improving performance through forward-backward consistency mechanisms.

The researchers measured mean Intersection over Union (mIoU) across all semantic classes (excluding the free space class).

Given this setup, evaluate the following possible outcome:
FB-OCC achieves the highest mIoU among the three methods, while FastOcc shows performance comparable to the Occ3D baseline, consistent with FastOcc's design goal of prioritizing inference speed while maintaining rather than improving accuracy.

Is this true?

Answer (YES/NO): NO